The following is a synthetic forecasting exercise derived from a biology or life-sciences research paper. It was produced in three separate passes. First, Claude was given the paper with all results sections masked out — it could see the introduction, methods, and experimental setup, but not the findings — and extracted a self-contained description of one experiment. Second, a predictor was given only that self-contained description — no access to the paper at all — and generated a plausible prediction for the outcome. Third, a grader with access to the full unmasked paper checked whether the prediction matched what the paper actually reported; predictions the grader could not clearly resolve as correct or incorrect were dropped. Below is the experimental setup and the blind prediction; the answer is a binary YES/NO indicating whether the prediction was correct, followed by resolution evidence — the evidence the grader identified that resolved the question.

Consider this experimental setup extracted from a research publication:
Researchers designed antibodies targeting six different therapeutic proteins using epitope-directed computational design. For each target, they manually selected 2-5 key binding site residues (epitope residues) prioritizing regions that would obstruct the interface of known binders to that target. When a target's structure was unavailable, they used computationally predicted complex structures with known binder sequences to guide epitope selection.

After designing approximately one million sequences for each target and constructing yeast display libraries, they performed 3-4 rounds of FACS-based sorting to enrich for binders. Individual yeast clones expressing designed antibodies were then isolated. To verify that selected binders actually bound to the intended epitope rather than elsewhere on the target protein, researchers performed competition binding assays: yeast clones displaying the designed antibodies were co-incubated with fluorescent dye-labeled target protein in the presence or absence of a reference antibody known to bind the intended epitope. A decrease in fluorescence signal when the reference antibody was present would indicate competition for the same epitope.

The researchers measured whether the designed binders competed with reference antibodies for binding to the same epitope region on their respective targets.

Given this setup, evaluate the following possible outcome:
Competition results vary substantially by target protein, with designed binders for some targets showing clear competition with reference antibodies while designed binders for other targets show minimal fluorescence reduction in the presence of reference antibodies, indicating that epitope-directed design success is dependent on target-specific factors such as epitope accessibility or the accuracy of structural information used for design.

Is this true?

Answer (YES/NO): NO